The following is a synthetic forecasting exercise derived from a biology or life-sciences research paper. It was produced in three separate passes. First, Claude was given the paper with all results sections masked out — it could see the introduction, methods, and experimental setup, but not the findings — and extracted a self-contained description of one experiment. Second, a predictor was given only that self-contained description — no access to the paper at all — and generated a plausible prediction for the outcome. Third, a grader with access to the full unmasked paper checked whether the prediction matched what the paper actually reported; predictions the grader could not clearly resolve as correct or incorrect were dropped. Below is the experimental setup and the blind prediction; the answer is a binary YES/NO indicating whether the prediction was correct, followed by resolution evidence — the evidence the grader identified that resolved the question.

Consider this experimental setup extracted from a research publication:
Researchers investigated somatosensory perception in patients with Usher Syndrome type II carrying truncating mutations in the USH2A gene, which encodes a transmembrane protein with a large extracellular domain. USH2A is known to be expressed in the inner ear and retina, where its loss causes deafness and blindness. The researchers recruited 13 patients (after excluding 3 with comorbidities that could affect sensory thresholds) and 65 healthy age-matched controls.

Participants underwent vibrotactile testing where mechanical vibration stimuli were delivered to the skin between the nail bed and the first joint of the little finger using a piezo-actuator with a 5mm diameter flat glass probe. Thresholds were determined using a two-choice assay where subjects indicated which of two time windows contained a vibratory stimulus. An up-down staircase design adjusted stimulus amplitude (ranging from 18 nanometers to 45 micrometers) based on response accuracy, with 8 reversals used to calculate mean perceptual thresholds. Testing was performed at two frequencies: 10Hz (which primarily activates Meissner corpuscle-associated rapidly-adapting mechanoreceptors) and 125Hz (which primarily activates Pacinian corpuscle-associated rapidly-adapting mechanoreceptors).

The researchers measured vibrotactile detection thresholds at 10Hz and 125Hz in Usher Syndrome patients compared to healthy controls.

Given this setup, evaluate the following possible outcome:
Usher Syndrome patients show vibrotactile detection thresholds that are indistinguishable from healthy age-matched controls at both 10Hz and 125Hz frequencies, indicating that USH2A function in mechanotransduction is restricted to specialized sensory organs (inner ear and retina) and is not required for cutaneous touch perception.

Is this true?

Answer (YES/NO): NO